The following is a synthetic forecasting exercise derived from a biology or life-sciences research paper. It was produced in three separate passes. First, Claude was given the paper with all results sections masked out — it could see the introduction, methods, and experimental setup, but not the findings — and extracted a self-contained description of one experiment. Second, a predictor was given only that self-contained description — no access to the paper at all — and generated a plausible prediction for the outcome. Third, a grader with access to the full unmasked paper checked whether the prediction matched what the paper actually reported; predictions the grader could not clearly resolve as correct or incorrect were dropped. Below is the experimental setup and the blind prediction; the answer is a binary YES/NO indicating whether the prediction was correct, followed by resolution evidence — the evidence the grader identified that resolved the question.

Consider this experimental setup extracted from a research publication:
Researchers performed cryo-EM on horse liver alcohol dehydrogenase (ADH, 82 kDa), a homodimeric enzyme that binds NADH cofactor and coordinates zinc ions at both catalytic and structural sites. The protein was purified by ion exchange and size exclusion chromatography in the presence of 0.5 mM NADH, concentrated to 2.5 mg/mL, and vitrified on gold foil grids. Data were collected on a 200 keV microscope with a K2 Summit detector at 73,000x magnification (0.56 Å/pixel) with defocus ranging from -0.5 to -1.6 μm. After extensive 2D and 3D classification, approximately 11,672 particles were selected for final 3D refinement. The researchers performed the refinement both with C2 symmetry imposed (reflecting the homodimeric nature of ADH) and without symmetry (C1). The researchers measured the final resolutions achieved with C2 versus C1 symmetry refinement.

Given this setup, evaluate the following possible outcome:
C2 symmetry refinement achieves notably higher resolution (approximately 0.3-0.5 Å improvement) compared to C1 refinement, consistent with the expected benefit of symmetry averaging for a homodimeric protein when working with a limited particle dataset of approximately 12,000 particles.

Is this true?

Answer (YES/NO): YES